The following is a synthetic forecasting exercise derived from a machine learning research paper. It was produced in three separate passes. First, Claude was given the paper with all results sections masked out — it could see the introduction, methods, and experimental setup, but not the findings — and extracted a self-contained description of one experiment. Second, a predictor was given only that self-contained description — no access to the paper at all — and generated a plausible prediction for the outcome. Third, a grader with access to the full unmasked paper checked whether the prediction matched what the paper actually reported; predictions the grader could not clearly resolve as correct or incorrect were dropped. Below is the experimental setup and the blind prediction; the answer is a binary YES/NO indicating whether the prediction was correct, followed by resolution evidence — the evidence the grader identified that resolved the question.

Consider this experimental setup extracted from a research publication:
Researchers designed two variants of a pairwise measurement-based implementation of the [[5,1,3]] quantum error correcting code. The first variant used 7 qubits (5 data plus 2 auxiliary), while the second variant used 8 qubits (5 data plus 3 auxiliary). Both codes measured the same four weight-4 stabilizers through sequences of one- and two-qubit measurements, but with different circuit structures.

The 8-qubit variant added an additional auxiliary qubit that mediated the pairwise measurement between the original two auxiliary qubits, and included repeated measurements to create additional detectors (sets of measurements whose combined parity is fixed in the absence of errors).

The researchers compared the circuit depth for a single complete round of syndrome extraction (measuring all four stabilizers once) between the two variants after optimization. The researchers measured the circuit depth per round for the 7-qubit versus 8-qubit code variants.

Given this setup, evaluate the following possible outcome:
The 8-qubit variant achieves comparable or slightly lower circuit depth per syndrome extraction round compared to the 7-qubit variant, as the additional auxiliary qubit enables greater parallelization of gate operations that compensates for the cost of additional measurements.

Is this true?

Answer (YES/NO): NO